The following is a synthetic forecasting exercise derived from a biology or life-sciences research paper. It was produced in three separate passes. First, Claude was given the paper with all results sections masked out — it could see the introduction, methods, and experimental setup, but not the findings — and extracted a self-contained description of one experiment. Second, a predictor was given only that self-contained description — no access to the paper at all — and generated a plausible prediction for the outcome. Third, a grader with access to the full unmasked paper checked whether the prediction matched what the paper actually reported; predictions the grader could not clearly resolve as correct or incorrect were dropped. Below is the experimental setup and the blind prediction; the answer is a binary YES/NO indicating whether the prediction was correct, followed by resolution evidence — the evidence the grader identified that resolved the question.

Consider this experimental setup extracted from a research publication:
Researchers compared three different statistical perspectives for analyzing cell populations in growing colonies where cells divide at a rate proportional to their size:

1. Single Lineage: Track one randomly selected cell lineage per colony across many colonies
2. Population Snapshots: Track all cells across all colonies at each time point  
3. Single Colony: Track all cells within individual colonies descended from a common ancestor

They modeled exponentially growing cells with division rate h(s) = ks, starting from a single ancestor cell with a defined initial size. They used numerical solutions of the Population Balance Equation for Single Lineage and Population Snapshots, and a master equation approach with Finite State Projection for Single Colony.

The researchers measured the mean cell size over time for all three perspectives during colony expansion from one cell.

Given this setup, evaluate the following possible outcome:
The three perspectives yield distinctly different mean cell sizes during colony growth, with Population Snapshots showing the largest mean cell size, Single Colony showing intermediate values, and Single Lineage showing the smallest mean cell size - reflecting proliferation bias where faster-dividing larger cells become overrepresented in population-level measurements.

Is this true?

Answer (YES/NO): NO